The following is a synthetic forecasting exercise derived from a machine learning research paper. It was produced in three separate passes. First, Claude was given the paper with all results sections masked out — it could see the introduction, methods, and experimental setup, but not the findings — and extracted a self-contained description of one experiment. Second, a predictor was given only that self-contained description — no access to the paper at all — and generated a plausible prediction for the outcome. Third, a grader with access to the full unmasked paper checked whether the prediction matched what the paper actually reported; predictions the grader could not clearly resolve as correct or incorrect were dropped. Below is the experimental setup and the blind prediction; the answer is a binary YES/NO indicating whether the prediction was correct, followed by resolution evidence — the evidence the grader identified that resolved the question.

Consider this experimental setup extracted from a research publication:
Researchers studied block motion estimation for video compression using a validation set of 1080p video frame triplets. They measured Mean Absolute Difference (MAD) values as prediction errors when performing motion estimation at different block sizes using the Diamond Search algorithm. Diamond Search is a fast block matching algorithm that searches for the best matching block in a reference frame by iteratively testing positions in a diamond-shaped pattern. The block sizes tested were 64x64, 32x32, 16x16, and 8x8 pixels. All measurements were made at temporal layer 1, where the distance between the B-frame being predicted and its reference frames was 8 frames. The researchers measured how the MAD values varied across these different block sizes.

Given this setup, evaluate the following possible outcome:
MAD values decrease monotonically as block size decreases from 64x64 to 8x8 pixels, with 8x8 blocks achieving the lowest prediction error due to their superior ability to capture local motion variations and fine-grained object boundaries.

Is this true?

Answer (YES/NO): YES